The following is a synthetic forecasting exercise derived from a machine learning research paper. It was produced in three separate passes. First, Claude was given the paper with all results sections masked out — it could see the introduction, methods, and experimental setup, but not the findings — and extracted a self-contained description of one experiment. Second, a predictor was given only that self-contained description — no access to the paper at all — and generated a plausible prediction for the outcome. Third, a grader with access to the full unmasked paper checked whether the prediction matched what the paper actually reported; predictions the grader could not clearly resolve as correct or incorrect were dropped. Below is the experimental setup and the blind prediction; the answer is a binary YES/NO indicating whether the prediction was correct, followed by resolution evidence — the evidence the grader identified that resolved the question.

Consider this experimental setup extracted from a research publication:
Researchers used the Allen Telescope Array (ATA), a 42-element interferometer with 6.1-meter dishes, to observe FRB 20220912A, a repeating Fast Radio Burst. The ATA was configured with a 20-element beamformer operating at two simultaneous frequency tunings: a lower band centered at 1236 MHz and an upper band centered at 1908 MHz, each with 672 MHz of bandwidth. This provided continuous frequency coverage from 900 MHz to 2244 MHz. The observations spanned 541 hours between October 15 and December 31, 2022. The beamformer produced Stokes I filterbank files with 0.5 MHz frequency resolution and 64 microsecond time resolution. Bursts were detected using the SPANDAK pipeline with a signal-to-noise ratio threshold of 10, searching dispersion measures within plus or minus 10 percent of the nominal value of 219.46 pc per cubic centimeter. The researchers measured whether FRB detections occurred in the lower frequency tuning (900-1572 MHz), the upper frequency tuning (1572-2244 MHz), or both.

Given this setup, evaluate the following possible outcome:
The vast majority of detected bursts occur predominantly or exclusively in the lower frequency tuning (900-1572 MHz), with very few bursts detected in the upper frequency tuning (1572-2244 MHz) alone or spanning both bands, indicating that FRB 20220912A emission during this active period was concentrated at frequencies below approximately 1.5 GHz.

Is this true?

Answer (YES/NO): YES